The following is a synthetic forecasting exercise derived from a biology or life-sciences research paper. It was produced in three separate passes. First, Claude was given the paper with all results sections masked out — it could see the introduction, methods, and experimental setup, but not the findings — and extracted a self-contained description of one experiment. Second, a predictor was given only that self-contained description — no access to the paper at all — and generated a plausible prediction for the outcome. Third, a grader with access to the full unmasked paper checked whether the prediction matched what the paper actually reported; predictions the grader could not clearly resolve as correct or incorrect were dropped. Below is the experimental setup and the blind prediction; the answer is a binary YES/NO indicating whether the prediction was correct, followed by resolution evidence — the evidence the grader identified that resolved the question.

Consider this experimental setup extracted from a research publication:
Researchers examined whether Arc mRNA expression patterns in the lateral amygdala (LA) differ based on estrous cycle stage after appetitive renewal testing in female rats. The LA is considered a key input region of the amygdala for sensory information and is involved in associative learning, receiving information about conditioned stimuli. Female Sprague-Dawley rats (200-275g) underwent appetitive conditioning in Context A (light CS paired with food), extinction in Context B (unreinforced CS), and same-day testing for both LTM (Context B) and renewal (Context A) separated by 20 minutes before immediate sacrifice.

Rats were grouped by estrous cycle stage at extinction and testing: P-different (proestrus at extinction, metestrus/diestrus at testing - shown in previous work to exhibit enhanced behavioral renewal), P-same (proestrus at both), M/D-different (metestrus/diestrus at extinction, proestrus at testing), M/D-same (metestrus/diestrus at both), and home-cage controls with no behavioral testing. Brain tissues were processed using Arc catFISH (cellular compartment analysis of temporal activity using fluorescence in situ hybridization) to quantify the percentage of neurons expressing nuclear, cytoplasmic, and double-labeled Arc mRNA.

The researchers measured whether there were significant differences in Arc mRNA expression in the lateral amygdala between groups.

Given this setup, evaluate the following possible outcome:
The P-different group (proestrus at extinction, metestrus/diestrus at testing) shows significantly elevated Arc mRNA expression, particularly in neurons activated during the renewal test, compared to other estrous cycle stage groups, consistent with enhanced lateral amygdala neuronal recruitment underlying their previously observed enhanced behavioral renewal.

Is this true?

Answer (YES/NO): NO